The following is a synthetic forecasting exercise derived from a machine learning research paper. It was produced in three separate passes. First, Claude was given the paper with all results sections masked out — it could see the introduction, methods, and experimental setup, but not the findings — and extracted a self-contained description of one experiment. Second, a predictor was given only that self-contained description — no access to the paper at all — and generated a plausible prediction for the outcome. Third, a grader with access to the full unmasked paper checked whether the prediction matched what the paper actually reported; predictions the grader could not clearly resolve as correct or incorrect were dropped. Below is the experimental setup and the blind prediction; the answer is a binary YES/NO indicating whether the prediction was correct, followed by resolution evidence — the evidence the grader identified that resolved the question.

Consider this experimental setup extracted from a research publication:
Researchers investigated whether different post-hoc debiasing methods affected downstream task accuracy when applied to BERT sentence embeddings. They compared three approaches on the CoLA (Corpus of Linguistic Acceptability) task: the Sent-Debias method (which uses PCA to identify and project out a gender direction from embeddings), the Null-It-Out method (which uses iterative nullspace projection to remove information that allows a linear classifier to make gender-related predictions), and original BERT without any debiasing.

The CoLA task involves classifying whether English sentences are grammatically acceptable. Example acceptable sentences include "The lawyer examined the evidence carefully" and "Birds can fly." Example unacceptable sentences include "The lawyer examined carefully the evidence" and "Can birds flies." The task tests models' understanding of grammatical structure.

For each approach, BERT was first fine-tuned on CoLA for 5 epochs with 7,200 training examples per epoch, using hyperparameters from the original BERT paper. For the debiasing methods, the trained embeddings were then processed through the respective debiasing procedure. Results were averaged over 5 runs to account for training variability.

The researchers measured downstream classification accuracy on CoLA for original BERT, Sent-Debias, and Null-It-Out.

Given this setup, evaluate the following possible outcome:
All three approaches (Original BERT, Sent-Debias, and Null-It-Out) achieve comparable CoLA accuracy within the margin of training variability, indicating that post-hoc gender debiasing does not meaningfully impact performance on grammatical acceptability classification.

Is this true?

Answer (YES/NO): NO